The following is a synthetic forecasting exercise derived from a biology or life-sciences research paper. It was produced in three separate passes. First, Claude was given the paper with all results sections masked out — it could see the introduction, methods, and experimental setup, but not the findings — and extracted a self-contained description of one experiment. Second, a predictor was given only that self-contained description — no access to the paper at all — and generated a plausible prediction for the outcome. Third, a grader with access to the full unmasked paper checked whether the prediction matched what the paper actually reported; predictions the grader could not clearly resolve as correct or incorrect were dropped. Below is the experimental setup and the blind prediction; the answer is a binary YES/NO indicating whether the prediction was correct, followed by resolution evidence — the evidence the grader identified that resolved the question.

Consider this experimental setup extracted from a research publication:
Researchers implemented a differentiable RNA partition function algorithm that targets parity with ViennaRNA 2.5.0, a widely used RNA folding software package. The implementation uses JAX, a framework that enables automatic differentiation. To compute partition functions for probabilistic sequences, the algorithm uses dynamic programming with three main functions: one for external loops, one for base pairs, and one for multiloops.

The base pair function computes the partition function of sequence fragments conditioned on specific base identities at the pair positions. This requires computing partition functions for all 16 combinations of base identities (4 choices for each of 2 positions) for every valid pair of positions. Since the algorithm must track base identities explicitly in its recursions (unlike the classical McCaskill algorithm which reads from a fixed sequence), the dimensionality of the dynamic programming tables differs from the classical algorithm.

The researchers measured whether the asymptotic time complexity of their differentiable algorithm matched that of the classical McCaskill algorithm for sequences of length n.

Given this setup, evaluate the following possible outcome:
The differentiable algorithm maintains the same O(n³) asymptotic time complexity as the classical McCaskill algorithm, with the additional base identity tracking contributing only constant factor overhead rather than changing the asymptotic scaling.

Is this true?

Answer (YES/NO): NO